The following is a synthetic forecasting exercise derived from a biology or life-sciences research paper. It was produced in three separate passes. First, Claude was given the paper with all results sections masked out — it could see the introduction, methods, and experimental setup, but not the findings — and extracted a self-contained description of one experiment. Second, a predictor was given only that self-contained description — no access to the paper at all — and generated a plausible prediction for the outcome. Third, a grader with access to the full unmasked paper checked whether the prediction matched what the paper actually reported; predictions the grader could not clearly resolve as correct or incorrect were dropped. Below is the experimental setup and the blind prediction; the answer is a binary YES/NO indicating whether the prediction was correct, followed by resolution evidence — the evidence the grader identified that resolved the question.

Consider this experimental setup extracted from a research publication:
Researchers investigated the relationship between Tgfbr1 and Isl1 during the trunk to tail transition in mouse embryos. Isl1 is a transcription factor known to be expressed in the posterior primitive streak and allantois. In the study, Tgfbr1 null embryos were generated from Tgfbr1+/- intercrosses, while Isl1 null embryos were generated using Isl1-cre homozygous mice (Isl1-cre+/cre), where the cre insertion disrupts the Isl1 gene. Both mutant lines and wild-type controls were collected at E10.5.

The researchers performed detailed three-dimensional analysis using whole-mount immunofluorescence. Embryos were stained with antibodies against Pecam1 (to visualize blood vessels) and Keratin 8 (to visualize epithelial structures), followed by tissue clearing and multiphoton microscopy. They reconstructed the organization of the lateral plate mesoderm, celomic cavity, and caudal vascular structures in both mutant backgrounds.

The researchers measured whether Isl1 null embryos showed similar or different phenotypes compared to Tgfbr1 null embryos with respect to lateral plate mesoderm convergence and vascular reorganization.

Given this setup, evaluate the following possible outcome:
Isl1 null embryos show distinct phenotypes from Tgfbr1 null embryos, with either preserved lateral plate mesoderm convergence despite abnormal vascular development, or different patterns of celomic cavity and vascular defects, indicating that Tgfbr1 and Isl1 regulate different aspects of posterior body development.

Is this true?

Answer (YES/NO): NO